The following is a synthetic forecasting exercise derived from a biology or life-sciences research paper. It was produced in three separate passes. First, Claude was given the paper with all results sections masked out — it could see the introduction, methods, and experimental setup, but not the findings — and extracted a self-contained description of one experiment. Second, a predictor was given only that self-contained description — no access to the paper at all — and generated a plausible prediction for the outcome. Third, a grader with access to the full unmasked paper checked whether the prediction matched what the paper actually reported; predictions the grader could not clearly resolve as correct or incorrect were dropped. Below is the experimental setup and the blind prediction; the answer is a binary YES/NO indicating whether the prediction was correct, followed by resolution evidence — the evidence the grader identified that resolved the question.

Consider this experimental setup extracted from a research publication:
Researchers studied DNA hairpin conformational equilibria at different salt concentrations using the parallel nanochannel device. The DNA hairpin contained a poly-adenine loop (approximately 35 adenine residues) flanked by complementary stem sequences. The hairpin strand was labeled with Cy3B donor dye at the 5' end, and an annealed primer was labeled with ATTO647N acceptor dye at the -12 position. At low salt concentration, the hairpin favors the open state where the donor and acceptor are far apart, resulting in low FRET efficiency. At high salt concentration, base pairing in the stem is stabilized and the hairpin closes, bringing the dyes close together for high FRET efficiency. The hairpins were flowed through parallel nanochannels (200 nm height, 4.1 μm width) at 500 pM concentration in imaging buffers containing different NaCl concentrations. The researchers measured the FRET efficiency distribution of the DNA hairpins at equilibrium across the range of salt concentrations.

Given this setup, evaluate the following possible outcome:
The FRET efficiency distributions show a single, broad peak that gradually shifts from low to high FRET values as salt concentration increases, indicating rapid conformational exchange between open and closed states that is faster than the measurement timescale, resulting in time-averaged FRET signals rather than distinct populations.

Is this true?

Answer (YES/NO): NO